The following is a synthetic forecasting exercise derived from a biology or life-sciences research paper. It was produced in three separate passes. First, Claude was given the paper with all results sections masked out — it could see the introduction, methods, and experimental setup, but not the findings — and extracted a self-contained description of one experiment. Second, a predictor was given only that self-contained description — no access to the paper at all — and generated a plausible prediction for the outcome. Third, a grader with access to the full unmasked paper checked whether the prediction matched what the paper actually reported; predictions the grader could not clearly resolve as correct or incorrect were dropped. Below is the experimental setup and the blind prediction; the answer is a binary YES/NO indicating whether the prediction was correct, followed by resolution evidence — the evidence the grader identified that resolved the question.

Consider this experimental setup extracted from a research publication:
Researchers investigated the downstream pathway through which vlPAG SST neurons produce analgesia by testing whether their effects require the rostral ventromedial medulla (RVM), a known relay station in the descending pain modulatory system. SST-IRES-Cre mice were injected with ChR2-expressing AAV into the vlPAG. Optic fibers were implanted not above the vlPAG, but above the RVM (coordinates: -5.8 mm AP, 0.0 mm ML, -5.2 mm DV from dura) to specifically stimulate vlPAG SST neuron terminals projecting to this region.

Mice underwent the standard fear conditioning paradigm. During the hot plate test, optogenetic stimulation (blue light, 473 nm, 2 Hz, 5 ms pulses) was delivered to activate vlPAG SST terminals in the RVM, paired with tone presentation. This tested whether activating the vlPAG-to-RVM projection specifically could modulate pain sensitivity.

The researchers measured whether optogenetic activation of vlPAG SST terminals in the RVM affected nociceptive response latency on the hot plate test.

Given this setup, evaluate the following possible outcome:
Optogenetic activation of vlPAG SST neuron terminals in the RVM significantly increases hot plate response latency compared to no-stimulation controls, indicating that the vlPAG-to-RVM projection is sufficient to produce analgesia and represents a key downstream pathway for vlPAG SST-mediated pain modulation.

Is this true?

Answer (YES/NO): NO